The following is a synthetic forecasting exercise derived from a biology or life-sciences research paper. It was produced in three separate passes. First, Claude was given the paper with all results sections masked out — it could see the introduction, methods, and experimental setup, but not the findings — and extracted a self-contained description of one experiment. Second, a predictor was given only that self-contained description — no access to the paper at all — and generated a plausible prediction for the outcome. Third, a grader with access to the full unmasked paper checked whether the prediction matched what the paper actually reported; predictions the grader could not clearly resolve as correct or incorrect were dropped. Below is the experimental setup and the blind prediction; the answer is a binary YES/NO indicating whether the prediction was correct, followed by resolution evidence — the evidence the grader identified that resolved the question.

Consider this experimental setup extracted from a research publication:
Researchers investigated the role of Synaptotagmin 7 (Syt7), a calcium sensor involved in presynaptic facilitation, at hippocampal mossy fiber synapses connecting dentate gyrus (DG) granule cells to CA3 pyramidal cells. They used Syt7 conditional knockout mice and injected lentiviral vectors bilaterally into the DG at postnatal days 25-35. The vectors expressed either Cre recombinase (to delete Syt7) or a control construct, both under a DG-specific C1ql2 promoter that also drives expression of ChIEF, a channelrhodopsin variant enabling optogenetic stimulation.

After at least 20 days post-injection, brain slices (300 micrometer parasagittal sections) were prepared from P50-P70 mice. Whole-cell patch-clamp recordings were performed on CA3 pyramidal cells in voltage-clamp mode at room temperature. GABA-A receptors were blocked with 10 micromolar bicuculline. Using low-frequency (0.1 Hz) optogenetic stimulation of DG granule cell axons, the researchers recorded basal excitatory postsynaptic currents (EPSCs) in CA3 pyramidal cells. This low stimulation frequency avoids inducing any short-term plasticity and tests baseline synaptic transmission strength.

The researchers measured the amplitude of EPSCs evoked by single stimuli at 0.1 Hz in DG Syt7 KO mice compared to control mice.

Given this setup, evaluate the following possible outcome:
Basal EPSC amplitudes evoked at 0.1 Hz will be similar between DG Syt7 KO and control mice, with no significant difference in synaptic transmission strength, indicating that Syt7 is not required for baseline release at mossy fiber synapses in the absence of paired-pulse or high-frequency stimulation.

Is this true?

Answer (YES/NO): YES